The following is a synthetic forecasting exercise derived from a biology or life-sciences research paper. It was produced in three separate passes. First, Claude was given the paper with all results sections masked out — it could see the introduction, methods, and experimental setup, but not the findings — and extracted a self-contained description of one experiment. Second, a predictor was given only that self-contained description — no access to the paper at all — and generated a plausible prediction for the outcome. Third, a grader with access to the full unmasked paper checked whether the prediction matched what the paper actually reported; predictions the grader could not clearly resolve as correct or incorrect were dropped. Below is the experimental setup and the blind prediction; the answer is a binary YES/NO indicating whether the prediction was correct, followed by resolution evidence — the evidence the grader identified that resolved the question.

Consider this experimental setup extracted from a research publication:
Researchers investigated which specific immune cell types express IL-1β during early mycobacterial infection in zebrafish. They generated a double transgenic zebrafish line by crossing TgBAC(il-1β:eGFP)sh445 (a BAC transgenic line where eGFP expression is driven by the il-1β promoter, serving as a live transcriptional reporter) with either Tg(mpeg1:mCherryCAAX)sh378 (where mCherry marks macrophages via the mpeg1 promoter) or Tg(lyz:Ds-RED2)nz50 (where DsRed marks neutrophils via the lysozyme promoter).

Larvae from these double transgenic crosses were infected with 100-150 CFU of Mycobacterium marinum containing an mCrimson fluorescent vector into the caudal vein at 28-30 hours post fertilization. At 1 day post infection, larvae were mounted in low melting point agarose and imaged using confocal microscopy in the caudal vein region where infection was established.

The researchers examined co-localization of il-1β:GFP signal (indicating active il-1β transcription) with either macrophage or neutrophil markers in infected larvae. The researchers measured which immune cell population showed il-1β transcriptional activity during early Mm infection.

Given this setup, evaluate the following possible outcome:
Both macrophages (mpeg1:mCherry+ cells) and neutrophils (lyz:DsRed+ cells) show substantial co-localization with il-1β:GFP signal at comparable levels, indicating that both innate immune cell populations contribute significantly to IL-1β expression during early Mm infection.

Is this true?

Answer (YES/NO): NO